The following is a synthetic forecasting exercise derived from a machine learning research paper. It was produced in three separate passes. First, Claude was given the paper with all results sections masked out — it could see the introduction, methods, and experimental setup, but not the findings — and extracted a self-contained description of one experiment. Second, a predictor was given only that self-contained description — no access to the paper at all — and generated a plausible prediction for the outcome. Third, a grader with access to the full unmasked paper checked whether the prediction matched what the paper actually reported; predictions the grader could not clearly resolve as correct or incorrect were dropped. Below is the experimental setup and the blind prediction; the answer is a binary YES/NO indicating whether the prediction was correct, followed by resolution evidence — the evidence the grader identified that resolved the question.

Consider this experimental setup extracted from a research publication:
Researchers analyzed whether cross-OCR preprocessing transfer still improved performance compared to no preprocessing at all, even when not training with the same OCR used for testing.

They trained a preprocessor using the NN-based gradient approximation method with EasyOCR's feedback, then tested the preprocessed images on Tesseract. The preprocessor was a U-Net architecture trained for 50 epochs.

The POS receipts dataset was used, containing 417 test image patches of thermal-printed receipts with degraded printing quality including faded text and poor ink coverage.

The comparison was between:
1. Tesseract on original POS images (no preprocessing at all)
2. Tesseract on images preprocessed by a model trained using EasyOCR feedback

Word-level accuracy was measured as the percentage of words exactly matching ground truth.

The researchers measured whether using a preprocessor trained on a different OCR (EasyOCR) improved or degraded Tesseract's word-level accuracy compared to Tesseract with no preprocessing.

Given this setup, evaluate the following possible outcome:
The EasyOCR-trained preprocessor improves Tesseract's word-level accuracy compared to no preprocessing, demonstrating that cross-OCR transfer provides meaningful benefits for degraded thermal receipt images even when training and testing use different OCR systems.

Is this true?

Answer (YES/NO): YES